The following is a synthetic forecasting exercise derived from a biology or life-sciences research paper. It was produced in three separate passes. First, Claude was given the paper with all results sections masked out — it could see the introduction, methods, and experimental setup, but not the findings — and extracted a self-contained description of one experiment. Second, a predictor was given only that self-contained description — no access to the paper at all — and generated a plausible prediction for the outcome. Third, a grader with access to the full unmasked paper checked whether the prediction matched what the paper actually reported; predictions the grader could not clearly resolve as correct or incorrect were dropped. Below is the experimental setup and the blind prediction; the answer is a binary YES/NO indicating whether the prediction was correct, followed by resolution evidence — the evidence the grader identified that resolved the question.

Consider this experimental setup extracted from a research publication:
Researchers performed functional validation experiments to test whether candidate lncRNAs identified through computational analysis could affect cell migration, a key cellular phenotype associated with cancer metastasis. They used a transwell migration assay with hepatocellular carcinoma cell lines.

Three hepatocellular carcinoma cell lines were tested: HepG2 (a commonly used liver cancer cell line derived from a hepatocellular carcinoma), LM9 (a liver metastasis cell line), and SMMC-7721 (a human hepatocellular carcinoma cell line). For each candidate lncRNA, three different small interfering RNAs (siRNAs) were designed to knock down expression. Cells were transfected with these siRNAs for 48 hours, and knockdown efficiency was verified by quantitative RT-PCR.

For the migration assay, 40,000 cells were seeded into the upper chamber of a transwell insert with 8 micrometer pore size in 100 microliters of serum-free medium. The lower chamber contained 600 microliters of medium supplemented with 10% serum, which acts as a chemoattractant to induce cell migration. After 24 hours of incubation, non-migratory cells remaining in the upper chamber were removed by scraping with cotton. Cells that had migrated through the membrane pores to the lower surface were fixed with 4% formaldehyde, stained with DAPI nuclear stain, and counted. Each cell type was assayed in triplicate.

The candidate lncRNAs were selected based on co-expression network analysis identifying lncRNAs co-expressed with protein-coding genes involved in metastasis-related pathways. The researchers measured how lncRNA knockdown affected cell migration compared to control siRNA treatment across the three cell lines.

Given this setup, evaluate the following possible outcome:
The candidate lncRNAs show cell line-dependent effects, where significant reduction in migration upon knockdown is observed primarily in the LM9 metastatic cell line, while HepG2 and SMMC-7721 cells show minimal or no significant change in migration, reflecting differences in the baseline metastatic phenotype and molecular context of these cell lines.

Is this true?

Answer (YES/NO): NO